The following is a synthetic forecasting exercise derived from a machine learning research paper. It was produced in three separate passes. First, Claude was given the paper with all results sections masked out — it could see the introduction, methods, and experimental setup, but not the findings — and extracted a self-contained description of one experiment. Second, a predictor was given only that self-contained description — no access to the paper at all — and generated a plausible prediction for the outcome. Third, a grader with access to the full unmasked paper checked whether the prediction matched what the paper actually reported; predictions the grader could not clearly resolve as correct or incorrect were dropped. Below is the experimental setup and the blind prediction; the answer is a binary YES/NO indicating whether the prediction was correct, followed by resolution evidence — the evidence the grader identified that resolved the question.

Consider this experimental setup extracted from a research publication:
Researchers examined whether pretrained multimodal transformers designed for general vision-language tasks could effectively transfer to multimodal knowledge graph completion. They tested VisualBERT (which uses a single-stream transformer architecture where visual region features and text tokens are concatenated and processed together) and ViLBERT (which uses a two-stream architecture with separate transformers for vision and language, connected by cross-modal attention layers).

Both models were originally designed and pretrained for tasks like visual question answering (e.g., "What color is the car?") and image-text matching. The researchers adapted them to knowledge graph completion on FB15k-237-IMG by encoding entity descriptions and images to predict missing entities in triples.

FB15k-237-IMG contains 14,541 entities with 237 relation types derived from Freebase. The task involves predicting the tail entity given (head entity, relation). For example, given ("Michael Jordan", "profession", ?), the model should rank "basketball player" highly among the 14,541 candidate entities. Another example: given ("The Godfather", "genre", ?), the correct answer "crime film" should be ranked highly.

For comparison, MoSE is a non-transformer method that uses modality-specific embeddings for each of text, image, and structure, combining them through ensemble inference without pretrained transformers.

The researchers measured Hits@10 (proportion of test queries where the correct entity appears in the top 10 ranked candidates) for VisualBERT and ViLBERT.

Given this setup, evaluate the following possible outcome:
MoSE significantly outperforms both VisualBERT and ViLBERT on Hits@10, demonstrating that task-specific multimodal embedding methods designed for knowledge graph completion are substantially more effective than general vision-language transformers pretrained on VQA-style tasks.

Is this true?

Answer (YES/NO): YES